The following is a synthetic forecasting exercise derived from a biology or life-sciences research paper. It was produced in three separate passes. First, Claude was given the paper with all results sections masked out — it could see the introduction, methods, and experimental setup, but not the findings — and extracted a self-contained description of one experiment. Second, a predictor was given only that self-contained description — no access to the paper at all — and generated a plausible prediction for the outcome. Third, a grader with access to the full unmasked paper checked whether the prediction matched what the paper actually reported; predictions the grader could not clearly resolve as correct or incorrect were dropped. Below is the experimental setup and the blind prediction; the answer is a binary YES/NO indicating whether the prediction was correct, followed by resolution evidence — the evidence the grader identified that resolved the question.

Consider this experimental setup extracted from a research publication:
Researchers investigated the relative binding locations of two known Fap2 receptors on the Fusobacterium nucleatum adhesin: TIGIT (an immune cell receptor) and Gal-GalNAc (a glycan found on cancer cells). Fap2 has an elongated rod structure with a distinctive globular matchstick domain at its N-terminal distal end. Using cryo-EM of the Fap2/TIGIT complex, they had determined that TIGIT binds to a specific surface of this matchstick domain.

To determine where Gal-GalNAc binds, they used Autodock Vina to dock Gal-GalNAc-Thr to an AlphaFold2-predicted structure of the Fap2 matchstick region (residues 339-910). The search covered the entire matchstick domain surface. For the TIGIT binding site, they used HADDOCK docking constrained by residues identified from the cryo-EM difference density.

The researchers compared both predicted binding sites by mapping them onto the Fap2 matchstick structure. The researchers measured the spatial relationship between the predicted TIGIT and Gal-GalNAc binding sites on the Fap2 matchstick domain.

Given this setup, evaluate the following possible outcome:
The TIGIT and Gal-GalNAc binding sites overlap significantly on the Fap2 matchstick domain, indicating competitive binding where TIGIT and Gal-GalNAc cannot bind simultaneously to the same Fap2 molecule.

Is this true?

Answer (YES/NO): NO